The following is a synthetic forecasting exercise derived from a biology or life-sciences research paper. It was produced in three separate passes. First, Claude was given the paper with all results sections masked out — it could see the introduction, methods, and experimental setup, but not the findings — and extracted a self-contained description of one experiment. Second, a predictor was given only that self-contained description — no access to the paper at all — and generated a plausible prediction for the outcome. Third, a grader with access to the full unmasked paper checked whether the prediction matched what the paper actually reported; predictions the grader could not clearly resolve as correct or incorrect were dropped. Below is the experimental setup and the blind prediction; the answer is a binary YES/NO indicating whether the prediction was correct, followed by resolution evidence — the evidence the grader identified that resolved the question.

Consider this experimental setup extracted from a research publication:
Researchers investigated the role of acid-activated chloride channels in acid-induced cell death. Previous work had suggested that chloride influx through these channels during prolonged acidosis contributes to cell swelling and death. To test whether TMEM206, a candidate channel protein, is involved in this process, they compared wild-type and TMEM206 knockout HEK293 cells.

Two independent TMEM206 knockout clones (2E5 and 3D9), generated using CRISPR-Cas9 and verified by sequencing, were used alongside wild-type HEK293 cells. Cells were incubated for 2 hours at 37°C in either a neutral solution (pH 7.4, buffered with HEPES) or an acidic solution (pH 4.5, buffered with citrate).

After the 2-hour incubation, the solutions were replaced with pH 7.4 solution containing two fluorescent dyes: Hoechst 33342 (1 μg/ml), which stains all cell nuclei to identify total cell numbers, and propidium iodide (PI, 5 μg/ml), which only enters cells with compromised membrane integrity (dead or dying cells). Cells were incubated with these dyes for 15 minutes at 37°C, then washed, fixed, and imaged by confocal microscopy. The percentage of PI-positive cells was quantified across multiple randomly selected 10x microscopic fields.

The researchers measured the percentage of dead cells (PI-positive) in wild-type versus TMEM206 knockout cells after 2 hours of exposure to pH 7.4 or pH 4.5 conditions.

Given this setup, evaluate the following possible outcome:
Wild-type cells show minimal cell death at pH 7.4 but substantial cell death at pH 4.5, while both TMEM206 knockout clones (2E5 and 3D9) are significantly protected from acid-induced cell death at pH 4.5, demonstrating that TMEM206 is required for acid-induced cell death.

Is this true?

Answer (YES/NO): NO